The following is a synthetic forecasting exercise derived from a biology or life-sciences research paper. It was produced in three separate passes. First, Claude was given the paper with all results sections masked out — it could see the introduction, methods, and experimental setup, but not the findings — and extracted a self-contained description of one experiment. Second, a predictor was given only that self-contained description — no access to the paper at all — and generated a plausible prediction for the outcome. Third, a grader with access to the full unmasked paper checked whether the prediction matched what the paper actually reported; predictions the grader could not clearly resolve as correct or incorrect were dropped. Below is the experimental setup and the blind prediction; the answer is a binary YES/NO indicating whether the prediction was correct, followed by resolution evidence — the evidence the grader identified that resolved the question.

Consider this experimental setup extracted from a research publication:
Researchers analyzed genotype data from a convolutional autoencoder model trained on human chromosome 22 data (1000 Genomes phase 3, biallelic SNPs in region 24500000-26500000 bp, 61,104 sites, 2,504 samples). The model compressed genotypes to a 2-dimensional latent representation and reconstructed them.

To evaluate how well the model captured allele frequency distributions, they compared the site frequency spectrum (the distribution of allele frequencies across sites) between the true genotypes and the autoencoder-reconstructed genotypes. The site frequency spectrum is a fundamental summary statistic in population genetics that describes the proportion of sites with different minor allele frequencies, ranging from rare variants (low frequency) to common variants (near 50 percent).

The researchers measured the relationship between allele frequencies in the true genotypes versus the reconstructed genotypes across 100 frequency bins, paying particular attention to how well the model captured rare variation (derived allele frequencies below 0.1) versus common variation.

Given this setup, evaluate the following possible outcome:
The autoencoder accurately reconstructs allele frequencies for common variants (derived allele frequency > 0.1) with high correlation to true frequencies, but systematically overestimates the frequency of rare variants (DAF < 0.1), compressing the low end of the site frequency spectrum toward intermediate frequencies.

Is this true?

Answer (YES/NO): NO